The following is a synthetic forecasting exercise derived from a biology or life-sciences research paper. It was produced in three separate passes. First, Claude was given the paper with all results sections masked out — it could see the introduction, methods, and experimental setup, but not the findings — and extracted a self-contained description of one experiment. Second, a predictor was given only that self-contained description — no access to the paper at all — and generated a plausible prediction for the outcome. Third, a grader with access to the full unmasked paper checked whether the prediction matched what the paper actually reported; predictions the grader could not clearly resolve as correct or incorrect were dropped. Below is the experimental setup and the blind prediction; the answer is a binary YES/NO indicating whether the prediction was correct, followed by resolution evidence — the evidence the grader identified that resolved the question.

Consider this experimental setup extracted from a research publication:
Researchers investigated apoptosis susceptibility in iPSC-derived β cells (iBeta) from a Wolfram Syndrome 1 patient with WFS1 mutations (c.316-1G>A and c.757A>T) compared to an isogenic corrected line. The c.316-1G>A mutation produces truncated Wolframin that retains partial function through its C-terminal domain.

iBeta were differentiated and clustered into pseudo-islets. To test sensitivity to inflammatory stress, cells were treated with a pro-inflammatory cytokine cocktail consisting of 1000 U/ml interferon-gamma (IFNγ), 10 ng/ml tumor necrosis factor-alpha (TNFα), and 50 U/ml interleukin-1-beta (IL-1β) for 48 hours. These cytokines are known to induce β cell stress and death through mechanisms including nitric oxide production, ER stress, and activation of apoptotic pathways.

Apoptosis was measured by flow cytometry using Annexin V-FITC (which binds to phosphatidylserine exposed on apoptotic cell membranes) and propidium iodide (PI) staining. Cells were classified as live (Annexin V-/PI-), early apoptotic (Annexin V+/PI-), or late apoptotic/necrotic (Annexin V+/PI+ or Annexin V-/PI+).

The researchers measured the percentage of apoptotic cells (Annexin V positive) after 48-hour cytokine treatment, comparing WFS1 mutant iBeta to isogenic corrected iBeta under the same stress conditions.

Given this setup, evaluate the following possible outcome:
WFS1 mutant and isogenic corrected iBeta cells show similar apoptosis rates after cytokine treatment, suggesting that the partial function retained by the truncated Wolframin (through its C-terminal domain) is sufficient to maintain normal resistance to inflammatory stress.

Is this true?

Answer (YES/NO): NO